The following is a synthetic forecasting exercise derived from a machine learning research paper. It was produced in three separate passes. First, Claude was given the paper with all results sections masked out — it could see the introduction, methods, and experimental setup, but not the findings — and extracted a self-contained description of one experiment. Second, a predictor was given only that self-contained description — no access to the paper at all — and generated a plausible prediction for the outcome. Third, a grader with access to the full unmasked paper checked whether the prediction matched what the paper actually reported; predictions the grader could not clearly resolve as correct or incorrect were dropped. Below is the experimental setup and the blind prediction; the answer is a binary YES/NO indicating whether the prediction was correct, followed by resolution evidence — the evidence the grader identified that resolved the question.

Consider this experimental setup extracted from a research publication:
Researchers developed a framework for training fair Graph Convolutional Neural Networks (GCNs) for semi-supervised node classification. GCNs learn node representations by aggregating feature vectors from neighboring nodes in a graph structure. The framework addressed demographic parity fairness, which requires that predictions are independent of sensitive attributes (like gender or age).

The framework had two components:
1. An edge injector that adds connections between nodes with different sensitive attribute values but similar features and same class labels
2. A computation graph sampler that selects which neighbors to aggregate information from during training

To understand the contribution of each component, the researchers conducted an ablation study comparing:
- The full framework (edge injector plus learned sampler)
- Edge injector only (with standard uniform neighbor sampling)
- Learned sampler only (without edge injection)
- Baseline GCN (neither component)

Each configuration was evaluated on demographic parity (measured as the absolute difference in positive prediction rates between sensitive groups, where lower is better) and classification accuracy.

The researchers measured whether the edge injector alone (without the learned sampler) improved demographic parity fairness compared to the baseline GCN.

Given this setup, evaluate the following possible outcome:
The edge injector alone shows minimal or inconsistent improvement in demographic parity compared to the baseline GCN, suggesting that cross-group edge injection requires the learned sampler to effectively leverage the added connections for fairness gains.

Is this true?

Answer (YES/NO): YES